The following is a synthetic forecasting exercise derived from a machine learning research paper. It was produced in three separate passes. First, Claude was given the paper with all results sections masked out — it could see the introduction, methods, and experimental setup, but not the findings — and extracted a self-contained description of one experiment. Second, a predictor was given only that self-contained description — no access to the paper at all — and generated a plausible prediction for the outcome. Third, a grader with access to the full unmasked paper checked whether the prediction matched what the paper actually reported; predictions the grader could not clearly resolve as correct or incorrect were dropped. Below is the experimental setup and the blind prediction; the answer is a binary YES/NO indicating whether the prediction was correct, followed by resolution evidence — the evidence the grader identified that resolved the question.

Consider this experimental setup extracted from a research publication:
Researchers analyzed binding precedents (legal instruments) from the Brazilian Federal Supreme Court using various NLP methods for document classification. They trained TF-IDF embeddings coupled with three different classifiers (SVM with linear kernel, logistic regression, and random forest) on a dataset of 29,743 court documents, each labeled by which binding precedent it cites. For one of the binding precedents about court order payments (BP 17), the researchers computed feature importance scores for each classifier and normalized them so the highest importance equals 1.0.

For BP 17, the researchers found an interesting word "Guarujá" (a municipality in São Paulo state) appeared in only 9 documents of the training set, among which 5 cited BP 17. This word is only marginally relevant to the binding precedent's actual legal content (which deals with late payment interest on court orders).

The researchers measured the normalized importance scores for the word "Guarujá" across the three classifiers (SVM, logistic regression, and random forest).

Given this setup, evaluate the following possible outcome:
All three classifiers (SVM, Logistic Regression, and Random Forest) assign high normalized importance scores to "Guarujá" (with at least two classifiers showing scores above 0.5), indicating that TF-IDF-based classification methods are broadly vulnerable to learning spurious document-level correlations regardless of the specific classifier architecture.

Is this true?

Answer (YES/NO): NO